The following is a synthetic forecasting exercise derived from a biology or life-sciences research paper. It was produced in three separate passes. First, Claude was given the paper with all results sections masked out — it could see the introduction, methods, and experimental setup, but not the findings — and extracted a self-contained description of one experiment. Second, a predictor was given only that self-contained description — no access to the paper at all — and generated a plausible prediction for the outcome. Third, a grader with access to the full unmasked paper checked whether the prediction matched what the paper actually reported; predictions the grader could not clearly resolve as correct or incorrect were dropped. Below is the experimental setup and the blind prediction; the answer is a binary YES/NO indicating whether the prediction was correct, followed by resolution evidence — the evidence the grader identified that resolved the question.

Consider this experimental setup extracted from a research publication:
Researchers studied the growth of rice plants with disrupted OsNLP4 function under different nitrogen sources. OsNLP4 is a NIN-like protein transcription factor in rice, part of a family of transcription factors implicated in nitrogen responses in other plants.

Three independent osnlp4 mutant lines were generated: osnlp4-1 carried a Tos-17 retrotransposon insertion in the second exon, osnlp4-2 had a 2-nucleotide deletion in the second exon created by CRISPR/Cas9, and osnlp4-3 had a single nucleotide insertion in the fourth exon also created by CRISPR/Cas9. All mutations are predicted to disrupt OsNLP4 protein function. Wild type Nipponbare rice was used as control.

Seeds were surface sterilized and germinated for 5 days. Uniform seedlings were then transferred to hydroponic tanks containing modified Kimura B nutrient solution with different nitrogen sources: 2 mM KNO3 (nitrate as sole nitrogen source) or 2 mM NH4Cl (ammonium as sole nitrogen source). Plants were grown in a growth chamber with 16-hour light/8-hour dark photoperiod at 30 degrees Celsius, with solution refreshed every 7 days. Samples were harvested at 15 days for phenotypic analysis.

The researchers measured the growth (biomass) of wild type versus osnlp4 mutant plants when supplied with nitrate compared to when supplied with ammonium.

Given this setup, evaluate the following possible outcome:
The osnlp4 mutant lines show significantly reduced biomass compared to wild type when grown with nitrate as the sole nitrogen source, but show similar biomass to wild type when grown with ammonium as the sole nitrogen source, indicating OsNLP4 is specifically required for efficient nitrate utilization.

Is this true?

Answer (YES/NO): YES